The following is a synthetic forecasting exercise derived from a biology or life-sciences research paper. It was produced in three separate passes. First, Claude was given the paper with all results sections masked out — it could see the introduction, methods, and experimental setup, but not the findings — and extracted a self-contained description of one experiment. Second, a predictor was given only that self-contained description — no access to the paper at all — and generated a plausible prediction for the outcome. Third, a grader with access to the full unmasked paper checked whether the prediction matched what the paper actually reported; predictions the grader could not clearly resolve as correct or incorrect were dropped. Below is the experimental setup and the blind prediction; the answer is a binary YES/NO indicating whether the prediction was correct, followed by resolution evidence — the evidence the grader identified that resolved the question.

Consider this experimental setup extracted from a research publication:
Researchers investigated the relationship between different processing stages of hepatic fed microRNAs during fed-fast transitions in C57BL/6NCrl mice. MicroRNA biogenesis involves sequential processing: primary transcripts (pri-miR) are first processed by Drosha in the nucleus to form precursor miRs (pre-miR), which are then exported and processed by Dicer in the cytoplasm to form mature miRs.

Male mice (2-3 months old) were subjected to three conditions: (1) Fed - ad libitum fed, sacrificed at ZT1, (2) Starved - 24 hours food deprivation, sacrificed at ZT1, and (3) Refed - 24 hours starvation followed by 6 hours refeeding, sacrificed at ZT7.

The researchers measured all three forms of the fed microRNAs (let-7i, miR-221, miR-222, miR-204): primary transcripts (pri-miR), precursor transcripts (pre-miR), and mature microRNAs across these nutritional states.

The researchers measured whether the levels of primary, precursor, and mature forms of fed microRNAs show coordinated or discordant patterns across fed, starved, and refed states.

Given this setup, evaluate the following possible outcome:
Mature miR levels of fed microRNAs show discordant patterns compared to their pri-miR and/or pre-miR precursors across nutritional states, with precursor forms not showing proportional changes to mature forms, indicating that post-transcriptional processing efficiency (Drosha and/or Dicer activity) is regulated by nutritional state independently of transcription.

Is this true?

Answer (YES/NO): YES